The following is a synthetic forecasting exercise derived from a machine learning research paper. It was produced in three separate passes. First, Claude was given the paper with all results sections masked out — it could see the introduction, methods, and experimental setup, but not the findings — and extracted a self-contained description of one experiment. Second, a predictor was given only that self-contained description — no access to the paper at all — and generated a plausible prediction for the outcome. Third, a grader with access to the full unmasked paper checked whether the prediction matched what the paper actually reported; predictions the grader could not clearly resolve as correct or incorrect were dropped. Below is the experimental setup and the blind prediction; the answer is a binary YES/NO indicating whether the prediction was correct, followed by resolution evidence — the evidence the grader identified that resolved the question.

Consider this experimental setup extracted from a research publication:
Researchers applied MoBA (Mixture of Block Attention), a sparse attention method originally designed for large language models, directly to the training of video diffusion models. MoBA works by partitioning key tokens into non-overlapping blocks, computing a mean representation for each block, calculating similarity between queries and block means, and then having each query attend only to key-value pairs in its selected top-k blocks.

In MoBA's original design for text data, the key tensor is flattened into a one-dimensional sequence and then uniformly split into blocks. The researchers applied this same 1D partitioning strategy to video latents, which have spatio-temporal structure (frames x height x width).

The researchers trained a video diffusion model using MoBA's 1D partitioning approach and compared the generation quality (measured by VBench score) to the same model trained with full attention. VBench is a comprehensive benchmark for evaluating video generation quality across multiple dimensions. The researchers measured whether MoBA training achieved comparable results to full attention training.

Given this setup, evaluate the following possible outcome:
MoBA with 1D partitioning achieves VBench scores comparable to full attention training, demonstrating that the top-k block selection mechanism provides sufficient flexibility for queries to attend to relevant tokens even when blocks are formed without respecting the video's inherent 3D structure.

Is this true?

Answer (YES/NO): NO